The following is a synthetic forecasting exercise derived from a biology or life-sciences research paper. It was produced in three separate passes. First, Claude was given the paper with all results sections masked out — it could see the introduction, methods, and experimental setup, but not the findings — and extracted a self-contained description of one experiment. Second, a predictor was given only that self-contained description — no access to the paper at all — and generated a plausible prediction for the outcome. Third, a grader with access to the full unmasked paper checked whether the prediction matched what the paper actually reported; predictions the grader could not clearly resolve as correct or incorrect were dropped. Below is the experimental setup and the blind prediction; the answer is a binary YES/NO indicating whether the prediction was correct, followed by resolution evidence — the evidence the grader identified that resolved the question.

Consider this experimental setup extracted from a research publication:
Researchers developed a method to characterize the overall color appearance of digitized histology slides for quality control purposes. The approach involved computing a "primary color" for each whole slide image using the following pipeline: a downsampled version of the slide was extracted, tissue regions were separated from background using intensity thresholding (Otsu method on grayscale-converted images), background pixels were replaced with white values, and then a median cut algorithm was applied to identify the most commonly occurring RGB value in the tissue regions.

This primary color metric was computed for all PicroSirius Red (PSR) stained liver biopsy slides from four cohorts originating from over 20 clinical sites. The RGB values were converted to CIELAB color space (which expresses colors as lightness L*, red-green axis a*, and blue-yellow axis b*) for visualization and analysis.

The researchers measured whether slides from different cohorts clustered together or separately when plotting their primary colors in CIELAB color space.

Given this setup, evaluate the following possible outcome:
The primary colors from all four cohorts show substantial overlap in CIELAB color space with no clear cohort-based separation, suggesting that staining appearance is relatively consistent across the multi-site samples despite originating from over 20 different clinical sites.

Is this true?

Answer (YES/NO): NO